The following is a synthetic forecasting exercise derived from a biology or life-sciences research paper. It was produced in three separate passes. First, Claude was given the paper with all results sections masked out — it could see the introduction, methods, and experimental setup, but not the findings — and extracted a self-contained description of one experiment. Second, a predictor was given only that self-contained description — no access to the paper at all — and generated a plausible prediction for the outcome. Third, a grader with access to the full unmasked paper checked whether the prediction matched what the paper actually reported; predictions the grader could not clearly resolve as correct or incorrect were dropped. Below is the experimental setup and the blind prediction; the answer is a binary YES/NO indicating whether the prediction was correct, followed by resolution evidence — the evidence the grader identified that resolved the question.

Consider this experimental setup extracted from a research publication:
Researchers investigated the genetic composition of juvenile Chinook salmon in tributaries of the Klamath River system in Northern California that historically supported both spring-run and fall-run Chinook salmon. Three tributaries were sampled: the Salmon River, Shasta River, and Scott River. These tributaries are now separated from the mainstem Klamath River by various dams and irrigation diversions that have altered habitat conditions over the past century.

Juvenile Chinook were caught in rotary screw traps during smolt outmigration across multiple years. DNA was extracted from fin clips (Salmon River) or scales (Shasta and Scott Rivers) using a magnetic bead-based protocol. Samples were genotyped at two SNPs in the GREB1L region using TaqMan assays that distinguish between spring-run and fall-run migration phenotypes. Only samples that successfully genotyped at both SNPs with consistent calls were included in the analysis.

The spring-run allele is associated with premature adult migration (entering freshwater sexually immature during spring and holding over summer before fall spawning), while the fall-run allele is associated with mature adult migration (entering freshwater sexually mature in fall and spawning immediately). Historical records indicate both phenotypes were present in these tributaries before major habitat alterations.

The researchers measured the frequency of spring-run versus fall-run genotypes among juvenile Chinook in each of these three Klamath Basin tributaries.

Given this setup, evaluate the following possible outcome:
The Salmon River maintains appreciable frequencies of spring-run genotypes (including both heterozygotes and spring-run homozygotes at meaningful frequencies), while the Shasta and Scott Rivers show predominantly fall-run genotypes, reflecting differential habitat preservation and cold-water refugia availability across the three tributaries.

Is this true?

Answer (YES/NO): YES